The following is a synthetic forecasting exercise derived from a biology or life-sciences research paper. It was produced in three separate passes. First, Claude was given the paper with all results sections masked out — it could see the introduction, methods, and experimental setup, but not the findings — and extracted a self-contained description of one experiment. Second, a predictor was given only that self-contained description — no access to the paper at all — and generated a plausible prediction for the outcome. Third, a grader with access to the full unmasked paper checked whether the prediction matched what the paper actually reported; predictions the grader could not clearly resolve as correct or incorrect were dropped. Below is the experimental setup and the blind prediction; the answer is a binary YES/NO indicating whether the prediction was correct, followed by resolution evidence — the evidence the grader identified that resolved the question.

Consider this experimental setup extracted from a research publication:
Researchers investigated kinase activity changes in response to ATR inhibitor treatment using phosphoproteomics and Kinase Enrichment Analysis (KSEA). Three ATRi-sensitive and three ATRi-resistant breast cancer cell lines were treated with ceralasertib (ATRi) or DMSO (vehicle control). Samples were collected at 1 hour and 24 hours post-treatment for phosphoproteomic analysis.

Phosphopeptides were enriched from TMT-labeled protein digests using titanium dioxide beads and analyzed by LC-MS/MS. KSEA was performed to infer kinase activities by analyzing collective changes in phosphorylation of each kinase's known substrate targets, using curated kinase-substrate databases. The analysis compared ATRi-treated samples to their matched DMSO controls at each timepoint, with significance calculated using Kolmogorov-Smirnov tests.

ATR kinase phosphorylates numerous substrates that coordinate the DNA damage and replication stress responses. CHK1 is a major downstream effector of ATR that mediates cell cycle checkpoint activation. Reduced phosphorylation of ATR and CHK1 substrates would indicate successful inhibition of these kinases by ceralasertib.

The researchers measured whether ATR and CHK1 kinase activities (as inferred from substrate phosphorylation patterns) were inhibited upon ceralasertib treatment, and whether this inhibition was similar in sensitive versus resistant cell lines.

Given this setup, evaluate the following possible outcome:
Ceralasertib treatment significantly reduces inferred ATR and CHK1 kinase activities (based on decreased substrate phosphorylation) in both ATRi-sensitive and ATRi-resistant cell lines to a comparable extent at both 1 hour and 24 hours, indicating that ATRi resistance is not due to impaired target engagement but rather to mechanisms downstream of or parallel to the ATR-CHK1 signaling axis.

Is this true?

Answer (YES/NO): NO